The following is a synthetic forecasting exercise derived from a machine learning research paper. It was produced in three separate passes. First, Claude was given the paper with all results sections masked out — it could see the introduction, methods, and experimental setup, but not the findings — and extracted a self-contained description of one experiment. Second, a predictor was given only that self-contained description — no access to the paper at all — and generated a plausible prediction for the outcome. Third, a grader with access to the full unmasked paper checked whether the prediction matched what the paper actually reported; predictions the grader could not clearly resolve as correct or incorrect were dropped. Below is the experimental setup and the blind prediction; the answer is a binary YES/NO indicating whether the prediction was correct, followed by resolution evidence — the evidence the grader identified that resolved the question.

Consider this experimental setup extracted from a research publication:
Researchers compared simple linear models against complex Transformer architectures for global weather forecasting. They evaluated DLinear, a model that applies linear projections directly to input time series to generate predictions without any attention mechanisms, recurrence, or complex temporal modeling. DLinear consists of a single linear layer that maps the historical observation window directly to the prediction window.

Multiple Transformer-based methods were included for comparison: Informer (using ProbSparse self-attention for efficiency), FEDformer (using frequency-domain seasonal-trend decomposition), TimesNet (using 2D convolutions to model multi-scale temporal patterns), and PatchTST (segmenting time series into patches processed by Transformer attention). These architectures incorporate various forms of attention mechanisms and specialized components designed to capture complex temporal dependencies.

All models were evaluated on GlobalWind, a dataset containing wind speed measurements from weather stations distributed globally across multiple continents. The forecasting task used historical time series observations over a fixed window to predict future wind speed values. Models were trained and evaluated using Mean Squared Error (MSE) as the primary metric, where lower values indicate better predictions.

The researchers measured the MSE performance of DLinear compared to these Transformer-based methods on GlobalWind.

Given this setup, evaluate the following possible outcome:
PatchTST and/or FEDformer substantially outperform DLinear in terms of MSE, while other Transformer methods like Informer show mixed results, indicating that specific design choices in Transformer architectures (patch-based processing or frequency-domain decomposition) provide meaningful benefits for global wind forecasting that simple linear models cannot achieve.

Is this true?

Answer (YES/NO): NO